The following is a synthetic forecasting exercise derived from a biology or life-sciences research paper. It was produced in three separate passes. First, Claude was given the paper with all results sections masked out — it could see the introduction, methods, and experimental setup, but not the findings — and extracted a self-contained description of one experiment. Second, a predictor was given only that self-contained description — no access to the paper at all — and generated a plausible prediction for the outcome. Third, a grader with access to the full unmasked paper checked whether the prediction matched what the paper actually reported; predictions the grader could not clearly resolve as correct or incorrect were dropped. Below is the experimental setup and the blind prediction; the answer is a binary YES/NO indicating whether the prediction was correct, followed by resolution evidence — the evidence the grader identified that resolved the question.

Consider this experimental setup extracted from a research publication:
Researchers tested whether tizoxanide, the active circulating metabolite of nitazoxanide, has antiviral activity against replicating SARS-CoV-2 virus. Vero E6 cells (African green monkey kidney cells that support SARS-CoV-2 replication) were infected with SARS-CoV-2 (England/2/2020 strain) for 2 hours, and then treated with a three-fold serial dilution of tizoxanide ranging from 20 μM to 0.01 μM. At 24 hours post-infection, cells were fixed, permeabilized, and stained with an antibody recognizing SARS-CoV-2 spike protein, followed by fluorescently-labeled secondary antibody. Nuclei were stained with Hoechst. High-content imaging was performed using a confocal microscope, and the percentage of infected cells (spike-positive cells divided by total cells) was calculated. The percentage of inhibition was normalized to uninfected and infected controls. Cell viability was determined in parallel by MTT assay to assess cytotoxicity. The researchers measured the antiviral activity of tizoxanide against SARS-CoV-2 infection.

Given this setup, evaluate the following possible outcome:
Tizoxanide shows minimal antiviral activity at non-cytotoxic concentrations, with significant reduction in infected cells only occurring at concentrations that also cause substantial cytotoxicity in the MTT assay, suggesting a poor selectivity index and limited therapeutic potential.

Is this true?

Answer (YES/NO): NO